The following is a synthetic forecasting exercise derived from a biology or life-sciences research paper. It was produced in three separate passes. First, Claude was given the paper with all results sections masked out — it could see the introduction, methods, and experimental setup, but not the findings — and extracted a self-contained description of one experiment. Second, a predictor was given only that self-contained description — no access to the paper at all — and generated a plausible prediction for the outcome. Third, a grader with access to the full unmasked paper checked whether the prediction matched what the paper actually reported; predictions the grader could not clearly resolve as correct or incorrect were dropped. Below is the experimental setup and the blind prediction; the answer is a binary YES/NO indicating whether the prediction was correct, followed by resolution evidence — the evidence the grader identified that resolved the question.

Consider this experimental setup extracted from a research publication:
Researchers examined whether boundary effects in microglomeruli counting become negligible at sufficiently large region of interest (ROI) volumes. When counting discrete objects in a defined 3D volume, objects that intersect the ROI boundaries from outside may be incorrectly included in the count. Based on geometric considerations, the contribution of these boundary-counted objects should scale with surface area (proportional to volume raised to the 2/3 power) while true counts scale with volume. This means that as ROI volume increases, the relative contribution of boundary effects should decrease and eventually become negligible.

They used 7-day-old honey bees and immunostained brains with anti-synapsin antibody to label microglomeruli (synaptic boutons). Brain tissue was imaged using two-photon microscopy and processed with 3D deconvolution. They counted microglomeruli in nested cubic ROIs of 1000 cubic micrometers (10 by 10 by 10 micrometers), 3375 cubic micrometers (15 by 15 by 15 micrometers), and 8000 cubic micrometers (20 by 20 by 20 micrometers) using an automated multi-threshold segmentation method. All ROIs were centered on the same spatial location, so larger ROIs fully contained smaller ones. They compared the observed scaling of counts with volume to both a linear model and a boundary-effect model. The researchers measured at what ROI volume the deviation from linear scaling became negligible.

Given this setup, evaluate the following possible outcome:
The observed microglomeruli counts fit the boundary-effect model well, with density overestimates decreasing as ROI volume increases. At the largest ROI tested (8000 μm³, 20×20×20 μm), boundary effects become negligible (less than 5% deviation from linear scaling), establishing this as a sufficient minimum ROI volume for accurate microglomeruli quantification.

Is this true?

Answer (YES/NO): NO